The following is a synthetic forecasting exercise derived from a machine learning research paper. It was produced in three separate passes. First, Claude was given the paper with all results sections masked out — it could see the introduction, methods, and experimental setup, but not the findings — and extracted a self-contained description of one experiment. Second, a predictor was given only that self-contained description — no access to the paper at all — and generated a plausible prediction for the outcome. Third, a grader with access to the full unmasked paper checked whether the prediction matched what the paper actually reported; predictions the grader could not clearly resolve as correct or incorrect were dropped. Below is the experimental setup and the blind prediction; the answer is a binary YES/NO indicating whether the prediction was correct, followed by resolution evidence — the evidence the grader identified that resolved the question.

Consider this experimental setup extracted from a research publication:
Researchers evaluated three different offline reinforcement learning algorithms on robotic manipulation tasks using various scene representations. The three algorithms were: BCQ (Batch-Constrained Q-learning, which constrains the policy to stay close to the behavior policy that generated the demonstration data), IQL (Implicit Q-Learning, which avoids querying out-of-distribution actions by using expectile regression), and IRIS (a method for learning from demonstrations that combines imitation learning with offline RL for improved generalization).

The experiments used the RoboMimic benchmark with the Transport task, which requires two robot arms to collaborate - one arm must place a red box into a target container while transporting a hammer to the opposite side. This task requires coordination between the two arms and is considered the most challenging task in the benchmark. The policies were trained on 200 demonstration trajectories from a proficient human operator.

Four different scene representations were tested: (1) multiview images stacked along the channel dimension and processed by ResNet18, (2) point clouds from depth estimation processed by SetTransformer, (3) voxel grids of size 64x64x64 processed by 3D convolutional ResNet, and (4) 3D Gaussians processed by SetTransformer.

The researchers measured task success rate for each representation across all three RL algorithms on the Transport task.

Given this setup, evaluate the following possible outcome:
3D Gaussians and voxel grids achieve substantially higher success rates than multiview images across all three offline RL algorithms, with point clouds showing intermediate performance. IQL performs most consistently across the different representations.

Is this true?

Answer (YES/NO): NO